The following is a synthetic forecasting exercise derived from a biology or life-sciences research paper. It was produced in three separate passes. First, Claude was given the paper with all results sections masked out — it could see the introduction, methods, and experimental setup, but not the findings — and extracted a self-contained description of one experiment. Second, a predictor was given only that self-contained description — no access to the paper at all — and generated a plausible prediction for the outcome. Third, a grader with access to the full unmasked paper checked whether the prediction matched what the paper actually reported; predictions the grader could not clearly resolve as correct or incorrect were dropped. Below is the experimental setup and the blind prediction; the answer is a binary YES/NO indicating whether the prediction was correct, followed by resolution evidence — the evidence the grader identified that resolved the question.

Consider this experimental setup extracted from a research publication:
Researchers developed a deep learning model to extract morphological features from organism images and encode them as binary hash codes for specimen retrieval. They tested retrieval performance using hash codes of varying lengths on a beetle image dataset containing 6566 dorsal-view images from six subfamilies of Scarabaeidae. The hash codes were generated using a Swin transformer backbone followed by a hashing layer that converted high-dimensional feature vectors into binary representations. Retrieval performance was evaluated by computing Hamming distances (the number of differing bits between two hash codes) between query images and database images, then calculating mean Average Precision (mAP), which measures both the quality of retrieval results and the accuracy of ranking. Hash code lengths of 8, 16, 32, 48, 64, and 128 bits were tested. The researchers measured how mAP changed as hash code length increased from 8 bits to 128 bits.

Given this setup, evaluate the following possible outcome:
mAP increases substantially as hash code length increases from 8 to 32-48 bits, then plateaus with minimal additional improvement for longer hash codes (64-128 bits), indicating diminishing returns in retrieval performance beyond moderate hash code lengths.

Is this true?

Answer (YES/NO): YES